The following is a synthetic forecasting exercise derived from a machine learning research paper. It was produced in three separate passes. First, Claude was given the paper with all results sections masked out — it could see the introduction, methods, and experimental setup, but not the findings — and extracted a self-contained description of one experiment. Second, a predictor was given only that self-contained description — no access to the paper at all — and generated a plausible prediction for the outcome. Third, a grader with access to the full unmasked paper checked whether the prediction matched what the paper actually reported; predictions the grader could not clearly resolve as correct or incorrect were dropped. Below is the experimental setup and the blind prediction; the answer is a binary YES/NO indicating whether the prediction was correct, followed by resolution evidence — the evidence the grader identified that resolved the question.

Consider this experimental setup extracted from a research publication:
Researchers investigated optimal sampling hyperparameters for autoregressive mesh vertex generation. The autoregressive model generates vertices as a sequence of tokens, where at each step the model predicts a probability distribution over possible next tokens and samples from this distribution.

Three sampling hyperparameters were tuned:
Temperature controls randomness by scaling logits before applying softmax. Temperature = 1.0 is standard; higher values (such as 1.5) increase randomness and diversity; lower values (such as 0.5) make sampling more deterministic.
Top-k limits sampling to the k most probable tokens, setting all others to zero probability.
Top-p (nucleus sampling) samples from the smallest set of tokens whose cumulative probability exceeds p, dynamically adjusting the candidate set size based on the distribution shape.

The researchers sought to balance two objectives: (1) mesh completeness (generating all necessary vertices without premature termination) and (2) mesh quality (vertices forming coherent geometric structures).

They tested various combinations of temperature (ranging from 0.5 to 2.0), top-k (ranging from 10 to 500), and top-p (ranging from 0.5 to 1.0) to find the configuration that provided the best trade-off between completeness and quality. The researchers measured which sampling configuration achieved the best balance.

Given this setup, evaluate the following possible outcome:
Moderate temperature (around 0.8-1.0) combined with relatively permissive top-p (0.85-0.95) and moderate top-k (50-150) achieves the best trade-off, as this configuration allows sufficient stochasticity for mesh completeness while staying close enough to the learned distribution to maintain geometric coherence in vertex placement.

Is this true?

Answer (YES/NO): NO